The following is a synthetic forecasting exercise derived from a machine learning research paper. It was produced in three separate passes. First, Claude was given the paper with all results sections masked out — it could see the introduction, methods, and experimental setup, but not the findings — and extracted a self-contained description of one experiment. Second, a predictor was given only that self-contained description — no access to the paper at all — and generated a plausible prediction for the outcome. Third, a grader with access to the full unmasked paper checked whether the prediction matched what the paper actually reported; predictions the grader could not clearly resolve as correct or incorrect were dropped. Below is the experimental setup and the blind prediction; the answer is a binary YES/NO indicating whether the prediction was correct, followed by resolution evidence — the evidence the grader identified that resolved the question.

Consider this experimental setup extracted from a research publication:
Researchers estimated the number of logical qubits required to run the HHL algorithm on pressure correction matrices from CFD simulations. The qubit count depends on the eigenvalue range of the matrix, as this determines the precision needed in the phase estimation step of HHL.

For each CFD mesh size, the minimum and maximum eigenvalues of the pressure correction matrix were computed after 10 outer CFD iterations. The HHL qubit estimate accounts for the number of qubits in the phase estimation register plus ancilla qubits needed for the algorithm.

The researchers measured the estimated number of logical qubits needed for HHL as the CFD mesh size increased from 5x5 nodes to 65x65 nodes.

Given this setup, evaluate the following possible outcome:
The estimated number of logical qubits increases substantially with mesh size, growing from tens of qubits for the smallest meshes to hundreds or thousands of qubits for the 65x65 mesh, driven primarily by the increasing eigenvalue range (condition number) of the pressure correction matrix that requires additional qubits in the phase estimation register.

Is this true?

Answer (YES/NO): NO